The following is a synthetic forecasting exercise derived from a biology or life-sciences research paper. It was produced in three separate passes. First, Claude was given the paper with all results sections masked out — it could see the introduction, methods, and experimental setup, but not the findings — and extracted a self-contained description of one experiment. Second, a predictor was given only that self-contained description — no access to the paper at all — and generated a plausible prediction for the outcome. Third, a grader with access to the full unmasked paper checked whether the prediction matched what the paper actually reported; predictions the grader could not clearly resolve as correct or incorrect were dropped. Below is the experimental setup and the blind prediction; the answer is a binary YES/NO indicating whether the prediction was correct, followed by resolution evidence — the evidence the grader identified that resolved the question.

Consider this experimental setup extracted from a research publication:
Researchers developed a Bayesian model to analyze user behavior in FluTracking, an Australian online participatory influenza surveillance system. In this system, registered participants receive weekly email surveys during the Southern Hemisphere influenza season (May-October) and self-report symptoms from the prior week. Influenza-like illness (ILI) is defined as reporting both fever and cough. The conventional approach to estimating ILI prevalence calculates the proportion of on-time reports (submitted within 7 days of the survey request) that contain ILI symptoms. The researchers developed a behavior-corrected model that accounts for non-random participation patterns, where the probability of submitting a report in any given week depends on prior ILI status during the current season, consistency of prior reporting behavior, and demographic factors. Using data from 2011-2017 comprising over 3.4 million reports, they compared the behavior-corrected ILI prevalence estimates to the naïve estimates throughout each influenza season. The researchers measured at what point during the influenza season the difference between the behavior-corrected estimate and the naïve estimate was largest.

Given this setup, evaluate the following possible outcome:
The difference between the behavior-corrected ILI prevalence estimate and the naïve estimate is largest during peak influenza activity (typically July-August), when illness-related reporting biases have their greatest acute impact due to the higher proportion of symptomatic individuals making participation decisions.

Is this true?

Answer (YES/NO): YES